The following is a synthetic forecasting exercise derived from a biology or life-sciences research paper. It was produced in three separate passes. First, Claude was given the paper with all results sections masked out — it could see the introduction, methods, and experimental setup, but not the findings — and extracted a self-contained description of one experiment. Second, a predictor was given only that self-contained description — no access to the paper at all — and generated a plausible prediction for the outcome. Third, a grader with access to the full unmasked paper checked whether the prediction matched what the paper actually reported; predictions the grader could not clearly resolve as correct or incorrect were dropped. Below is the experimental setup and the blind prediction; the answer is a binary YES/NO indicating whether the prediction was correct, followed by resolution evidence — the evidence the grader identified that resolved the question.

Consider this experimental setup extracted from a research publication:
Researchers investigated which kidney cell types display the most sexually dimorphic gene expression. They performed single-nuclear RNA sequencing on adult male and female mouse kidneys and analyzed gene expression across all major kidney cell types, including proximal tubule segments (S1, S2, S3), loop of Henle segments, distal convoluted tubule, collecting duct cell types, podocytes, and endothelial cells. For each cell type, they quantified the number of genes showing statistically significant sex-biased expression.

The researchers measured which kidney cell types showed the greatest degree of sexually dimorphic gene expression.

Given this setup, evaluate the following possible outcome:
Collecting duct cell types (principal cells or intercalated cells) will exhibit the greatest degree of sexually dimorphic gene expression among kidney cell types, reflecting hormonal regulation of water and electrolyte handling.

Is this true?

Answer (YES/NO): NO